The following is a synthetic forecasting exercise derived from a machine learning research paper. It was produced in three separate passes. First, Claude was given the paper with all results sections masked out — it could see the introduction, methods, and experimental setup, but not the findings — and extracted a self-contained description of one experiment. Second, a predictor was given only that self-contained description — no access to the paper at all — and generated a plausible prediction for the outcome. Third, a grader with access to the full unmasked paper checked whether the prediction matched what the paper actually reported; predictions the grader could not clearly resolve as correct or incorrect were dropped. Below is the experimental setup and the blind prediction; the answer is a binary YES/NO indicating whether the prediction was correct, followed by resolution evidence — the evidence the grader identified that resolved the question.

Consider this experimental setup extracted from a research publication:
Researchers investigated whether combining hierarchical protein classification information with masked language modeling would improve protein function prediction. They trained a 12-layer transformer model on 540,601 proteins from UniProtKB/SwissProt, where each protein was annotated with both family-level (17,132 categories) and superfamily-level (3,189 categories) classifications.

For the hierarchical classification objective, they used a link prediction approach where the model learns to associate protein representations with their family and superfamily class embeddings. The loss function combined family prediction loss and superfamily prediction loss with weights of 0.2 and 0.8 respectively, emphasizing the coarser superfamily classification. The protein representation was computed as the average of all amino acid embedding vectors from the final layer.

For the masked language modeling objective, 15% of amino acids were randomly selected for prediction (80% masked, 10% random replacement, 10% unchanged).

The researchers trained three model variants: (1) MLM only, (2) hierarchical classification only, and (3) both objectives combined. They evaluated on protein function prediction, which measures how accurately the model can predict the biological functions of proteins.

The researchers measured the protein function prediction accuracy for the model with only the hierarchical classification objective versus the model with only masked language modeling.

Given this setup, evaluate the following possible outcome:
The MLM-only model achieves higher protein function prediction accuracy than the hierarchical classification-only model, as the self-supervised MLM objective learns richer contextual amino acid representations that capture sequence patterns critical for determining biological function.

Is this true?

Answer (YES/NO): NO